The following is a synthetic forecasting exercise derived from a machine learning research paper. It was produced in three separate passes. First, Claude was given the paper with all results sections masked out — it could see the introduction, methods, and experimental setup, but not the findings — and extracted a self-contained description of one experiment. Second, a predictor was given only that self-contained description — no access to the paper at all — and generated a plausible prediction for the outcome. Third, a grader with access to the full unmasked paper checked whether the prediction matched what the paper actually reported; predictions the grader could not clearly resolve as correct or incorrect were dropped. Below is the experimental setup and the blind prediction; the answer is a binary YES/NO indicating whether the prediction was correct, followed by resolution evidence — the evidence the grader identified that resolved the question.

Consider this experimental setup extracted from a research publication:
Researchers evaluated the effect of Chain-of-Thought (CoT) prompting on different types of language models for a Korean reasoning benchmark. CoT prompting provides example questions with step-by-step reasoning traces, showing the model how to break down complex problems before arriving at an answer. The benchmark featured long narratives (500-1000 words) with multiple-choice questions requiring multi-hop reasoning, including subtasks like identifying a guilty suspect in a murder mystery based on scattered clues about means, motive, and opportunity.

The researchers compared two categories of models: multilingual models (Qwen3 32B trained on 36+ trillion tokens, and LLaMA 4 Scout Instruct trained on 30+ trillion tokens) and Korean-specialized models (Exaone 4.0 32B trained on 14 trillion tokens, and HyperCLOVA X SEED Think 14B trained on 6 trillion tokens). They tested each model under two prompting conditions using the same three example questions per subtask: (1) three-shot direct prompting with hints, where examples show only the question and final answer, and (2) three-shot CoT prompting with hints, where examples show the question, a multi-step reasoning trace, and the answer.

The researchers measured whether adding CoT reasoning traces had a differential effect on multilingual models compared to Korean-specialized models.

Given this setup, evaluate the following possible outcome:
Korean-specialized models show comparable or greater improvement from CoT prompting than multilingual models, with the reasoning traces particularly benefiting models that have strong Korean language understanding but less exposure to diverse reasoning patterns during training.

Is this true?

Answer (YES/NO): YES